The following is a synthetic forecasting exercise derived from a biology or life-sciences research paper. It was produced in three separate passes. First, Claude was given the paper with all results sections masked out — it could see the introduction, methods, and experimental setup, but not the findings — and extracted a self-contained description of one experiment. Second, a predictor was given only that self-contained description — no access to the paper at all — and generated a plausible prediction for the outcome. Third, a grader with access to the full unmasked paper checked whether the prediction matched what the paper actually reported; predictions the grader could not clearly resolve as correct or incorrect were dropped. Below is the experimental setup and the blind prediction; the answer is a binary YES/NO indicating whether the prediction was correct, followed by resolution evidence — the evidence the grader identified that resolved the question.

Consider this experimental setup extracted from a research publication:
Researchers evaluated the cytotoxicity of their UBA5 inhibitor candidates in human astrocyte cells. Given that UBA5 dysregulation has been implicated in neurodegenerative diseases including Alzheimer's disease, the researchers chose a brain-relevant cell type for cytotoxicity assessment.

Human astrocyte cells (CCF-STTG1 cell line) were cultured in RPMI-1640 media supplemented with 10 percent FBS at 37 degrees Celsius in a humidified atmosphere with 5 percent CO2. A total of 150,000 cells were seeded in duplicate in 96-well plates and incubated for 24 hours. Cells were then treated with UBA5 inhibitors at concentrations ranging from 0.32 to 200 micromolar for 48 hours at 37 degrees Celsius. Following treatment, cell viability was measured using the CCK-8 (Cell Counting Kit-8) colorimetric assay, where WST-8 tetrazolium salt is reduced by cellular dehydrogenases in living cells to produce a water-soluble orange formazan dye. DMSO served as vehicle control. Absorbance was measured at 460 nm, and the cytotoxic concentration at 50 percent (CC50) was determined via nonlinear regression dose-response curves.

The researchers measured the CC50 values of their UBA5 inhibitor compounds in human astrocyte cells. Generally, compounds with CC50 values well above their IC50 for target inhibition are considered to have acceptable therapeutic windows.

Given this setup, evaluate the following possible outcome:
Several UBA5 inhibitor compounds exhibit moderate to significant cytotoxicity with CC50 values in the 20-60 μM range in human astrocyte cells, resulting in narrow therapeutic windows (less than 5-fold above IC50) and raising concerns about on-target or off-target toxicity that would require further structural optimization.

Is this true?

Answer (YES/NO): NO